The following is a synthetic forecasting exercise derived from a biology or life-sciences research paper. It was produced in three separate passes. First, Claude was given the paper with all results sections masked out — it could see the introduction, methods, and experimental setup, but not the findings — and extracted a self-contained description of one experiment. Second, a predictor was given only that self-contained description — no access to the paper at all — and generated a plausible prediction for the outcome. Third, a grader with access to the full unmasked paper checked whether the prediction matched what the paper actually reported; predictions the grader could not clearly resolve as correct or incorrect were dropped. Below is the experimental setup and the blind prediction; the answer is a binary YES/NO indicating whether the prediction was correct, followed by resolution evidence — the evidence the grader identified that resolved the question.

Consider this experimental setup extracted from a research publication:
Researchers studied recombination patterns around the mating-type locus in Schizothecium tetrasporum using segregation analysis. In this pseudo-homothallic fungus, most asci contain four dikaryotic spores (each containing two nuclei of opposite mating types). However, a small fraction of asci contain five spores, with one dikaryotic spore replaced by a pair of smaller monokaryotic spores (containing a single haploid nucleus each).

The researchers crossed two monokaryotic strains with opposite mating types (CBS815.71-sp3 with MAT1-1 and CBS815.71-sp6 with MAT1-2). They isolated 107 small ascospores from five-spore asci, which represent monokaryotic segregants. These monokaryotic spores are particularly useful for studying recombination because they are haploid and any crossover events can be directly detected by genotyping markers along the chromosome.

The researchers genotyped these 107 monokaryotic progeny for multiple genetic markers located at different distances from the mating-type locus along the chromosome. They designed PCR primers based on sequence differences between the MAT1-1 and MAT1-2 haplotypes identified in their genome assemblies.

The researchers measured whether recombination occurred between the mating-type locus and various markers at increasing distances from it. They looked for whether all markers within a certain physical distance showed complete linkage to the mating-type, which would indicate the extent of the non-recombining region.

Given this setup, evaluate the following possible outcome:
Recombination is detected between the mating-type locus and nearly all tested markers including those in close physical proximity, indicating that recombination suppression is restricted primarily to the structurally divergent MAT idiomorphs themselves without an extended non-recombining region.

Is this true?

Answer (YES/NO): NO